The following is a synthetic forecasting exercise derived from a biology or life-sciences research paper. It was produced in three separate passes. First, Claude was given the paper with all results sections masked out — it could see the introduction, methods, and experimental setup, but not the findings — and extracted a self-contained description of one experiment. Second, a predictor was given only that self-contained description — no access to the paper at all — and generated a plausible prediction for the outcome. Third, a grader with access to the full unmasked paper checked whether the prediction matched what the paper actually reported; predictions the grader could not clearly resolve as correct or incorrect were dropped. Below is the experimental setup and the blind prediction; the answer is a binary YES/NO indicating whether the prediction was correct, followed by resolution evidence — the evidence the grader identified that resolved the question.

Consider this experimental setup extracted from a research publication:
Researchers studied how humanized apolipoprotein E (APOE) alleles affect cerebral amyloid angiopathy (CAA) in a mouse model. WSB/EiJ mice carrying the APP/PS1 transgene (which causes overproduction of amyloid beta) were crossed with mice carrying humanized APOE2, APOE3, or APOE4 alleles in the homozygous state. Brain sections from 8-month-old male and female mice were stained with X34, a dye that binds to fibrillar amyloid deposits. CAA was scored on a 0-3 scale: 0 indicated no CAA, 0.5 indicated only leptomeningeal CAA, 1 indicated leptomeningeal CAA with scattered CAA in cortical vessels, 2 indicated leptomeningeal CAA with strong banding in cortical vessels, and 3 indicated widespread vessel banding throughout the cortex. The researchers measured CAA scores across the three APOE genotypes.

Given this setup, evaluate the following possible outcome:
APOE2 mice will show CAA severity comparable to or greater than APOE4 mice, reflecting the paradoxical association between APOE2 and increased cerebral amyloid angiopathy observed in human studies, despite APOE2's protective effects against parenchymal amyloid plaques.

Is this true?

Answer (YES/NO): NO